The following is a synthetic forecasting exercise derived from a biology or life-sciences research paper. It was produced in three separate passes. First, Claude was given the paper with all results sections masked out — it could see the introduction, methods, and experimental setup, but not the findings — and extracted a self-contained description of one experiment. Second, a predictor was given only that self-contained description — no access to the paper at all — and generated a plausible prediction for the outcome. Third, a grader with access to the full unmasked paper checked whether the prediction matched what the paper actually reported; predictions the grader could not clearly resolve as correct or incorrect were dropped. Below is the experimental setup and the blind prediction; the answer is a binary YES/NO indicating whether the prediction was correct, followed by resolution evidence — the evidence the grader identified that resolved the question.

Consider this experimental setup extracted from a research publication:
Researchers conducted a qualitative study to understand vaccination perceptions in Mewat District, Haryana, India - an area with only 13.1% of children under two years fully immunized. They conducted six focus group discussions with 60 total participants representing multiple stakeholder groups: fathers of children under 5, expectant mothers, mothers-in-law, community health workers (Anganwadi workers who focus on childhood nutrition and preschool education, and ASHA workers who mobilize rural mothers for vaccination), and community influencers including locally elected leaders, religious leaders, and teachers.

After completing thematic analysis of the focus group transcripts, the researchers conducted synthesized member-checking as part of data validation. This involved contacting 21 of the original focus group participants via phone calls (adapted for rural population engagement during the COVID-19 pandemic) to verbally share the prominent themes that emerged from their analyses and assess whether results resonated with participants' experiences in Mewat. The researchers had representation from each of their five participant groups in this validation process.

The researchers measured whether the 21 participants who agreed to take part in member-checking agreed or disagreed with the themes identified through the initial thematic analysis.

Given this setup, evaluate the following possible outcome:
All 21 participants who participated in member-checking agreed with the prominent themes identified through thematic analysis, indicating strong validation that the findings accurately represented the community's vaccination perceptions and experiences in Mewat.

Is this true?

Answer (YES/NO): NO